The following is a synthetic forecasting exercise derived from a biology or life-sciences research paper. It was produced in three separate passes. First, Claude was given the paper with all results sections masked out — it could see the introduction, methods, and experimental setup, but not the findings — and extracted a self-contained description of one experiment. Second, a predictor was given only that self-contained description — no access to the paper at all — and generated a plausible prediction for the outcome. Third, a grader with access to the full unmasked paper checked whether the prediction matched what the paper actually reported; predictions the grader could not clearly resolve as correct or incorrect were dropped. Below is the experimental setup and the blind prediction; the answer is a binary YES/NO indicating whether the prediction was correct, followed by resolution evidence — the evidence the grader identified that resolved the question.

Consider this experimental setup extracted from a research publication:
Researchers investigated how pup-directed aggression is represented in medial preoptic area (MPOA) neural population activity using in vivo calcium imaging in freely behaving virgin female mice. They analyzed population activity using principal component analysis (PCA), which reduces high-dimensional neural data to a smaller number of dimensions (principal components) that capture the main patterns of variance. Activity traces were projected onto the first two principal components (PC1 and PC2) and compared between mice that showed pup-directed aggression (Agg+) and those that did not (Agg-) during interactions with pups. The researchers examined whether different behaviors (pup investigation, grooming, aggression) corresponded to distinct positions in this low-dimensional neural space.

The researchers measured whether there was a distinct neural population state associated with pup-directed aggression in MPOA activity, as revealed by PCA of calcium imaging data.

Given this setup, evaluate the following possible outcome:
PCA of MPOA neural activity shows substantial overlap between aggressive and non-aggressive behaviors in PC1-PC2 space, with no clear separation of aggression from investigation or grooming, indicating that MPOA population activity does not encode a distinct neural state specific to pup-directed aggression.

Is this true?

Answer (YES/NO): NO